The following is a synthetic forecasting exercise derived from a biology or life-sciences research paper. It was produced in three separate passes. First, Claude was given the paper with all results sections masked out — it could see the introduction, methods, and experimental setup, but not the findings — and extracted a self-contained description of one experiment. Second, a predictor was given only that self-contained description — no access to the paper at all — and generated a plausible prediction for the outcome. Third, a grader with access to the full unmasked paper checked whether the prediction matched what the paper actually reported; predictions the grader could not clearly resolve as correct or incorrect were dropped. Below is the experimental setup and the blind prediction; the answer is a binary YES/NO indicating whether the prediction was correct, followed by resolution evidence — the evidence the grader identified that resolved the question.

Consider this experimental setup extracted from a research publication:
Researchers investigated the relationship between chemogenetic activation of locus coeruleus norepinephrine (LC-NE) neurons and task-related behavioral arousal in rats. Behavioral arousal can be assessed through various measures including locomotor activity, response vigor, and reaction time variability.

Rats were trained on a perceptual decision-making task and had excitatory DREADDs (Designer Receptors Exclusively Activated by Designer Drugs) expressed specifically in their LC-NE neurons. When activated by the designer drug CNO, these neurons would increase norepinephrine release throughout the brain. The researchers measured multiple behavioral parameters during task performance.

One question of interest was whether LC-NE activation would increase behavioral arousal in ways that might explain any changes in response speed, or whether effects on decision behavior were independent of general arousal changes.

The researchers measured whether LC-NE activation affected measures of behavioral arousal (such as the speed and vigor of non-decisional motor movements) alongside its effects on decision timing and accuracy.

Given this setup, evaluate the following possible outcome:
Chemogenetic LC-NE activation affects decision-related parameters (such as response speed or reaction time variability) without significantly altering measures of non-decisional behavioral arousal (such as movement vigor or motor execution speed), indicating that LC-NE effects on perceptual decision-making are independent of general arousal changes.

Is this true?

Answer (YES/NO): YES